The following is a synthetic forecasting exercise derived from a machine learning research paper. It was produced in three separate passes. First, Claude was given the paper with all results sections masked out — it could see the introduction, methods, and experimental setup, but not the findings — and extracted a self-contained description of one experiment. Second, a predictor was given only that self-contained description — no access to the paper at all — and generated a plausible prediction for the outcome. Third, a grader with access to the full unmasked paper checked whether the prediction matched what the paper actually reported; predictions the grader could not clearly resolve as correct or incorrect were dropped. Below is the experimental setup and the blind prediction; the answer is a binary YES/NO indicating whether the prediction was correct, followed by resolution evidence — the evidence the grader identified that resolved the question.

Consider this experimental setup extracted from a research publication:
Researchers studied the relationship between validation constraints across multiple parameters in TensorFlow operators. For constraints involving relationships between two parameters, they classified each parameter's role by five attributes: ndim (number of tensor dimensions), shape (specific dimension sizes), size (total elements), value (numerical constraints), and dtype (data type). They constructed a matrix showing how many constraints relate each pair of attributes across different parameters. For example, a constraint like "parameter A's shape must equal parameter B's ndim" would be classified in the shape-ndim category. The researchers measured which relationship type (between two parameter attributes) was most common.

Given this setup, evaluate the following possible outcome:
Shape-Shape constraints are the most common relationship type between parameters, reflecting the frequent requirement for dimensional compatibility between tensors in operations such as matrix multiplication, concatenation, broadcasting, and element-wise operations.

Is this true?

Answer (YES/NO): YES